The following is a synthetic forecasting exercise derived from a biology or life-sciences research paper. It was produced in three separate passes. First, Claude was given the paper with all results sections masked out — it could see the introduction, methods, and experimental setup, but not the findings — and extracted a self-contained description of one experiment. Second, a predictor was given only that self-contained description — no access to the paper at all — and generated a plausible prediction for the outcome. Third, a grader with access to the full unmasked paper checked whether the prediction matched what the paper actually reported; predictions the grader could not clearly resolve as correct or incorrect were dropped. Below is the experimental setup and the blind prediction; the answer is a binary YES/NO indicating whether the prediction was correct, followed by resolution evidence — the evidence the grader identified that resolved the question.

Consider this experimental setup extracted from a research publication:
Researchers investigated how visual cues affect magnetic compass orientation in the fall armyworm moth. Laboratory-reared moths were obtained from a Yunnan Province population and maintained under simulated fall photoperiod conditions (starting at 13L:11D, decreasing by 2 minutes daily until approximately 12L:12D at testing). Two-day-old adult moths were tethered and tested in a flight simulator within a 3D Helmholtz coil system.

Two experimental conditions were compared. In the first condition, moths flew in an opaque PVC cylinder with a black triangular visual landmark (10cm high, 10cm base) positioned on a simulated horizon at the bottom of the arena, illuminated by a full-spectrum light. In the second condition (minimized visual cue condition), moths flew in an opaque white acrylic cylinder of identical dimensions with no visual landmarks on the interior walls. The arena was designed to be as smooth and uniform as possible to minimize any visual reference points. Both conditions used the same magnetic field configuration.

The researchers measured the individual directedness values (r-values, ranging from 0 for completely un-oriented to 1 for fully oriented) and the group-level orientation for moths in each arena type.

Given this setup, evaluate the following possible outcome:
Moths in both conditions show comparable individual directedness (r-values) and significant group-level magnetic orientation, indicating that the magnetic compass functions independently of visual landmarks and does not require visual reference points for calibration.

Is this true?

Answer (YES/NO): NO